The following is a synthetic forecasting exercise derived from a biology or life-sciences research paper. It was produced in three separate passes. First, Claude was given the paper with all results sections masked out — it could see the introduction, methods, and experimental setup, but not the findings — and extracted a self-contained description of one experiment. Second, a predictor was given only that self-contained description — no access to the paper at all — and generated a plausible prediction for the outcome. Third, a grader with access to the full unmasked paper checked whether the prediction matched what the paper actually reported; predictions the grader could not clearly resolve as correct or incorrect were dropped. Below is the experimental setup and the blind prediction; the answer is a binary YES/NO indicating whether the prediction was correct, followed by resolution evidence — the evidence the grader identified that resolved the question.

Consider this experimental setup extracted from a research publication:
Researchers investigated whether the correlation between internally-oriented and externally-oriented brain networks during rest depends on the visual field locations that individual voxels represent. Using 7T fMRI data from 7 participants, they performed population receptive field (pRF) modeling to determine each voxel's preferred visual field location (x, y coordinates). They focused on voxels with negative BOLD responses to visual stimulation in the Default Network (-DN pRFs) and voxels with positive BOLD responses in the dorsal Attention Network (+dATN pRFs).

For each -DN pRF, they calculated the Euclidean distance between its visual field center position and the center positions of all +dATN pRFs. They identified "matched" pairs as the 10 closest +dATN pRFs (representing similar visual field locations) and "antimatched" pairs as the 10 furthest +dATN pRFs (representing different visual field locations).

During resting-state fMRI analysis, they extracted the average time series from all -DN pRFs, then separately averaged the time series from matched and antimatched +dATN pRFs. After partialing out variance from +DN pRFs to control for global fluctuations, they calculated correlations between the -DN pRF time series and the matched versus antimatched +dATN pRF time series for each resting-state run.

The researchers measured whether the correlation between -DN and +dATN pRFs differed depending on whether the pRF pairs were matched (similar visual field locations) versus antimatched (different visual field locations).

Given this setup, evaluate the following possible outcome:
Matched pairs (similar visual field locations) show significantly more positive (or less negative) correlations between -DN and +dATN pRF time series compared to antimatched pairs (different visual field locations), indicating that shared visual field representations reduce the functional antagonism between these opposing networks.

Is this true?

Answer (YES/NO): NO